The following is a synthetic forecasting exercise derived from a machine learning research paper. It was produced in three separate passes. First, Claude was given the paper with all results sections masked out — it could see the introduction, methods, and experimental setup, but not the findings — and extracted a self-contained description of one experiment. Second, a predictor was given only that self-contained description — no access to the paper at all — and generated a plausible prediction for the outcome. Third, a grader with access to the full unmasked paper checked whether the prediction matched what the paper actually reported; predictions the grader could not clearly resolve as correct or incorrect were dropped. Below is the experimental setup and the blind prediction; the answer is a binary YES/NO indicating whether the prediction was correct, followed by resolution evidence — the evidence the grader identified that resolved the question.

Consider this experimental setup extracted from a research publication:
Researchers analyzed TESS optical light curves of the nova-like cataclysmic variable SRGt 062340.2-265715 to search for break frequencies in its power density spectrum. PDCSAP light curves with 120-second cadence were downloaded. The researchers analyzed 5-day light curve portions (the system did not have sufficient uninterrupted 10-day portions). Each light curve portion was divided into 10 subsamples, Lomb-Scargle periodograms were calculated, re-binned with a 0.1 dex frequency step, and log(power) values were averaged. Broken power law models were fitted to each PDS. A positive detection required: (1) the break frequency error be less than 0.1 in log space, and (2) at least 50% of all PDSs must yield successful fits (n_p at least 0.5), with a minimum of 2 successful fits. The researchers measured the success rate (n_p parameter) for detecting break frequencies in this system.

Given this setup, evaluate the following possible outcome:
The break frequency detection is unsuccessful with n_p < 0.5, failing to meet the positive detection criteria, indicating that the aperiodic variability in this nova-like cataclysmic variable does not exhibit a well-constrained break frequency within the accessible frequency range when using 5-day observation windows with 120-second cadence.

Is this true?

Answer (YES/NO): NO